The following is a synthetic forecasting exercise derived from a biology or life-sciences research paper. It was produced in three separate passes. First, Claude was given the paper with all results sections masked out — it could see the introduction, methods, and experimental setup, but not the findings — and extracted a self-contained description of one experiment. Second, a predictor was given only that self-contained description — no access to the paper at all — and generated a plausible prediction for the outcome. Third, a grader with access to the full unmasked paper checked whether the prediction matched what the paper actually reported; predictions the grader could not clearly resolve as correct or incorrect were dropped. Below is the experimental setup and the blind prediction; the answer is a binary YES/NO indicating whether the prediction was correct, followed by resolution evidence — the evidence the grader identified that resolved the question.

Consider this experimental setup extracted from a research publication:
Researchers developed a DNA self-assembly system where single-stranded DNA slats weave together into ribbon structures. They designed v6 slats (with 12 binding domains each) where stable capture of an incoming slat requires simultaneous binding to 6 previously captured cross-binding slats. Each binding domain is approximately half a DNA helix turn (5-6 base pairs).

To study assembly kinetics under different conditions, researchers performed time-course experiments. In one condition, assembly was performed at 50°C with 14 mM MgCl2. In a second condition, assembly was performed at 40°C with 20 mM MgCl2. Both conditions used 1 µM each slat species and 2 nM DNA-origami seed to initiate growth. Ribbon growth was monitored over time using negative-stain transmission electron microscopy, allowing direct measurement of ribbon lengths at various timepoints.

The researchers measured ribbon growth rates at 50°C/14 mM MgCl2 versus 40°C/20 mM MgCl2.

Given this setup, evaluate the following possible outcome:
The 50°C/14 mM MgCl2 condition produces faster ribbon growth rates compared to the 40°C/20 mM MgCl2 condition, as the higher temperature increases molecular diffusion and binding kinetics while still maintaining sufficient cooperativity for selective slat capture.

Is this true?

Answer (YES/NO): YES